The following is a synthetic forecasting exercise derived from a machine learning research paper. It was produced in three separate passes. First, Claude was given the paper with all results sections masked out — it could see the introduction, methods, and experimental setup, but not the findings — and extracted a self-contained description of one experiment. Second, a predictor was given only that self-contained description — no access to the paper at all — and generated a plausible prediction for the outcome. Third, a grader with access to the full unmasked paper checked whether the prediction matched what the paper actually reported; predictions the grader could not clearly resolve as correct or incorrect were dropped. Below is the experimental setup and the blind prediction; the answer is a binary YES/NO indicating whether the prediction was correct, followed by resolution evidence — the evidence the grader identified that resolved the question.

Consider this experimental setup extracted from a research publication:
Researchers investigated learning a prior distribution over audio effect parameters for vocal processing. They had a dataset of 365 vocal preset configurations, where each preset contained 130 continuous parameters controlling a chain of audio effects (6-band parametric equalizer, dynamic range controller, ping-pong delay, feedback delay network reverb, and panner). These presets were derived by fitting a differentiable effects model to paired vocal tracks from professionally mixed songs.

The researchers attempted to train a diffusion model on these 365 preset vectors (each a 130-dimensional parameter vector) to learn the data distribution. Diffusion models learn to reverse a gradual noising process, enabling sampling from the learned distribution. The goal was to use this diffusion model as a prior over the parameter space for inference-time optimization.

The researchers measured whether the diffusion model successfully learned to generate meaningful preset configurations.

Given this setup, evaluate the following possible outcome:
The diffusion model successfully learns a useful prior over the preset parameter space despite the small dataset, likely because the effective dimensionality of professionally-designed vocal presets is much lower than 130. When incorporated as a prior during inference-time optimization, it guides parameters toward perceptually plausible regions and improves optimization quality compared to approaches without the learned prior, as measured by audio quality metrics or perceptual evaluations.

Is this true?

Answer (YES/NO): NO